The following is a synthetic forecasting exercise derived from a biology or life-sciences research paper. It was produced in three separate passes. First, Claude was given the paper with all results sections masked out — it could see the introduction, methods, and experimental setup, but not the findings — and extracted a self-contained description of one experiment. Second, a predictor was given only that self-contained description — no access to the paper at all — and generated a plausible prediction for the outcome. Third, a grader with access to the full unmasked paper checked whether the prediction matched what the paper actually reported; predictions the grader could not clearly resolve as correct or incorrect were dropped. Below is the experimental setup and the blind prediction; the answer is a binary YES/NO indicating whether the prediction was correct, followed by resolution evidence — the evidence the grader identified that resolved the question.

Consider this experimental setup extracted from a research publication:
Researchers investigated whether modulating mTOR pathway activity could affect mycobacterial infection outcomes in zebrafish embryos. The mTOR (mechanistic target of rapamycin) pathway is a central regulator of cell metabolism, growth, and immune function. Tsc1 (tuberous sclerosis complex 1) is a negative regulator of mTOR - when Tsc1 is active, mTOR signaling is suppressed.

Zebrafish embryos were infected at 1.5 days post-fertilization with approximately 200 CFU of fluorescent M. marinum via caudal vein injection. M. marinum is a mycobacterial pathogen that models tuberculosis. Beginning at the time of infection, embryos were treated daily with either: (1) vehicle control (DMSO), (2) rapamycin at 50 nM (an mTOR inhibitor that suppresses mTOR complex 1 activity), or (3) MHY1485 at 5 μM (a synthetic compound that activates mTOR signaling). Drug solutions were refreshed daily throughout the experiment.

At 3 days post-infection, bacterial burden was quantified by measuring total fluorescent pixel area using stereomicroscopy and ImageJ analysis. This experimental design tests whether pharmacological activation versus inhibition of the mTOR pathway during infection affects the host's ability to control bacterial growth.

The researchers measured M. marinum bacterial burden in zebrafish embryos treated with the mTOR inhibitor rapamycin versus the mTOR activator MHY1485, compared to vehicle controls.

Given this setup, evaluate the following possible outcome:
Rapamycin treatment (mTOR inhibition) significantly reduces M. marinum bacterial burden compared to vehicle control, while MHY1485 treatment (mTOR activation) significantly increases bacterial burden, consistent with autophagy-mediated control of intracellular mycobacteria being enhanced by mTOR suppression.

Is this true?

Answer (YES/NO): NO